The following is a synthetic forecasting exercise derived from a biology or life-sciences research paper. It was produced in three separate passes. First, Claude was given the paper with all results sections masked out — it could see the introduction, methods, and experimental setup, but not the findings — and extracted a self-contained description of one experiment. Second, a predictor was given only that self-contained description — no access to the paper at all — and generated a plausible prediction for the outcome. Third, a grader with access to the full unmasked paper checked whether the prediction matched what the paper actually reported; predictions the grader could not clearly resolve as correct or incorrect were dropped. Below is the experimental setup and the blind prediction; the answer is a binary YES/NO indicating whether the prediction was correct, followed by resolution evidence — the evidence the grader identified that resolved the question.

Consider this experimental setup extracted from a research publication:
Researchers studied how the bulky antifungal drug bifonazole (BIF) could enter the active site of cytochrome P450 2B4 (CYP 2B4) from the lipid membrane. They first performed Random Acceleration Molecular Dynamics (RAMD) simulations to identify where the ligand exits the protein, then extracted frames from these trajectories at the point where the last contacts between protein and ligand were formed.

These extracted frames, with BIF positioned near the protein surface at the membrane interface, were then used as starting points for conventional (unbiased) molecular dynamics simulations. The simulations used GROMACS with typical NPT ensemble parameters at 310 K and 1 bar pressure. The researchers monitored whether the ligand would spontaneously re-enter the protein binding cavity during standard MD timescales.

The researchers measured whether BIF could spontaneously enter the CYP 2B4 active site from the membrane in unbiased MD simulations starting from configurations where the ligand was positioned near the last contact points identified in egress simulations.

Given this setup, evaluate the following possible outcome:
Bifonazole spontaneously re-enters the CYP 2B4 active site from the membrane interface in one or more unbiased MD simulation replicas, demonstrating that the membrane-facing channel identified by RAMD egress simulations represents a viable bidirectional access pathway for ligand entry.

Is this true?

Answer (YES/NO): NO